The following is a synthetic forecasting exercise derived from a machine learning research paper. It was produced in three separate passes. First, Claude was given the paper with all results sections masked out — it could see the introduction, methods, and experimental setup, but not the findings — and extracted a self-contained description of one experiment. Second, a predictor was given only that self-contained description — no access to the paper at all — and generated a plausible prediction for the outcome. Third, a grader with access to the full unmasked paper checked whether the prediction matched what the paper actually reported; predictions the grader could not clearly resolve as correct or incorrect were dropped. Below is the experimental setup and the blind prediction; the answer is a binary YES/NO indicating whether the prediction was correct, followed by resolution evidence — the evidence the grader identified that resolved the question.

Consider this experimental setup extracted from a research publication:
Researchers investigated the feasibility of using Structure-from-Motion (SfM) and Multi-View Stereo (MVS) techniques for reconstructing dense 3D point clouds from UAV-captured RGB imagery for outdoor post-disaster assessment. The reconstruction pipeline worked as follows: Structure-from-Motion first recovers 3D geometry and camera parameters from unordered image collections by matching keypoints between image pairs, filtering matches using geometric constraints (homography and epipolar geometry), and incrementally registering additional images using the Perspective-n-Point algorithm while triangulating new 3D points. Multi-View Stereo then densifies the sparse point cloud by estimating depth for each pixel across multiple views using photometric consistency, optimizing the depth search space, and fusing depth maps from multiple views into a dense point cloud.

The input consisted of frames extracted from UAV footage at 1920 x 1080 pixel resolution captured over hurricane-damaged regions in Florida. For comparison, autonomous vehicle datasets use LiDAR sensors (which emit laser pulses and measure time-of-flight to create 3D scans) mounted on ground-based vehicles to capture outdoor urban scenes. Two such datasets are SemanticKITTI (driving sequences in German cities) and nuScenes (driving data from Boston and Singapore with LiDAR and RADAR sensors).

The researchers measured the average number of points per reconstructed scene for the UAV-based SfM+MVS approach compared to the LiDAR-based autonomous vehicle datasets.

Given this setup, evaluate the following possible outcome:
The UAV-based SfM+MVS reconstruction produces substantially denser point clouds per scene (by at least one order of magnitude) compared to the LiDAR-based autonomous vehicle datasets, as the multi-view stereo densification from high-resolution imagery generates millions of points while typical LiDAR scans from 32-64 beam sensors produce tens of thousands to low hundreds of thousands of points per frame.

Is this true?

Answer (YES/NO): NO